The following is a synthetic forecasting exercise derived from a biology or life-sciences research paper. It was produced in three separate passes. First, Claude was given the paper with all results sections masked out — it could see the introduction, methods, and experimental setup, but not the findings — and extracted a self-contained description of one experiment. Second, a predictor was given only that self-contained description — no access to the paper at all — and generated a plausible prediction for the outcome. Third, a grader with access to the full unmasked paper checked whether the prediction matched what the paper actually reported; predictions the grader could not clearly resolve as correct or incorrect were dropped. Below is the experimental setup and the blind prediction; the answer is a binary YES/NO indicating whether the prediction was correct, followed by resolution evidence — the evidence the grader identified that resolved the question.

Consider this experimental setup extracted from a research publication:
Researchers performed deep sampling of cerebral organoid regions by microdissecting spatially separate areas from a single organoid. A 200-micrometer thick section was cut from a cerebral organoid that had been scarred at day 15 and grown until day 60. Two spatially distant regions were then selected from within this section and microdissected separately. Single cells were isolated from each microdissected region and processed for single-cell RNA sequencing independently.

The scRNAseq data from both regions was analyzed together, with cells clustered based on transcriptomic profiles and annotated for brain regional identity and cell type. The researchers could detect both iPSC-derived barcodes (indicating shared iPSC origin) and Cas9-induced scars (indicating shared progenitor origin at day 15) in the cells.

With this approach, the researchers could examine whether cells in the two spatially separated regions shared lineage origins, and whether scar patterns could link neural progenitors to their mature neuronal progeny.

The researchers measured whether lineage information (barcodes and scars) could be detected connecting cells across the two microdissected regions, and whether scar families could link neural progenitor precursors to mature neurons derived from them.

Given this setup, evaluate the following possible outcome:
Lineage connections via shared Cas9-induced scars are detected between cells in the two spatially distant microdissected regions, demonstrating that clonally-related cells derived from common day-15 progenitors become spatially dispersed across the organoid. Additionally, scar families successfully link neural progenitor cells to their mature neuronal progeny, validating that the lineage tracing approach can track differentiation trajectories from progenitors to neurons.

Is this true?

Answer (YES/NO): NO